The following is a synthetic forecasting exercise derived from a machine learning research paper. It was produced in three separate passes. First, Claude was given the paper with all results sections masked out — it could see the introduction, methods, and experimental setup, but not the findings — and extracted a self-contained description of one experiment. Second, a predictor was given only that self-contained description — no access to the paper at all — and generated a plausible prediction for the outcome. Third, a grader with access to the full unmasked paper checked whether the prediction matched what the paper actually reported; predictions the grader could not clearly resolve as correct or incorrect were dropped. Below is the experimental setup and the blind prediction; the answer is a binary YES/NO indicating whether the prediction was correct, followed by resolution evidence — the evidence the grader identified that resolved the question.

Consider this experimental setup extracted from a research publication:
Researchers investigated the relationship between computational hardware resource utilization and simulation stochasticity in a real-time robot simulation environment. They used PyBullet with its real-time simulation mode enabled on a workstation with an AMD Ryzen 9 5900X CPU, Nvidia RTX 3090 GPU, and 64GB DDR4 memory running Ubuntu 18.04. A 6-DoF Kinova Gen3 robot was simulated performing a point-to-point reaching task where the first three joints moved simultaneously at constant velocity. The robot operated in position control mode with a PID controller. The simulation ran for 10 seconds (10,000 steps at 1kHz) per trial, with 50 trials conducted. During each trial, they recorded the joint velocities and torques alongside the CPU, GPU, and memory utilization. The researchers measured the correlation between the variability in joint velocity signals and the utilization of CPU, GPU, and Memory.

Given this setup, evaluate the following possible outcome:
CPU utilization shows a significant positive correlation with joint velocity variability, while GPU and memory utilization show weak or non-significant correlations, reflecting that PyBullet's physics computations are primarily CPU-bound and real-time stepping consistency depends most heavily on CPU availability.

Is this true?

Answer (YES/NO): YES